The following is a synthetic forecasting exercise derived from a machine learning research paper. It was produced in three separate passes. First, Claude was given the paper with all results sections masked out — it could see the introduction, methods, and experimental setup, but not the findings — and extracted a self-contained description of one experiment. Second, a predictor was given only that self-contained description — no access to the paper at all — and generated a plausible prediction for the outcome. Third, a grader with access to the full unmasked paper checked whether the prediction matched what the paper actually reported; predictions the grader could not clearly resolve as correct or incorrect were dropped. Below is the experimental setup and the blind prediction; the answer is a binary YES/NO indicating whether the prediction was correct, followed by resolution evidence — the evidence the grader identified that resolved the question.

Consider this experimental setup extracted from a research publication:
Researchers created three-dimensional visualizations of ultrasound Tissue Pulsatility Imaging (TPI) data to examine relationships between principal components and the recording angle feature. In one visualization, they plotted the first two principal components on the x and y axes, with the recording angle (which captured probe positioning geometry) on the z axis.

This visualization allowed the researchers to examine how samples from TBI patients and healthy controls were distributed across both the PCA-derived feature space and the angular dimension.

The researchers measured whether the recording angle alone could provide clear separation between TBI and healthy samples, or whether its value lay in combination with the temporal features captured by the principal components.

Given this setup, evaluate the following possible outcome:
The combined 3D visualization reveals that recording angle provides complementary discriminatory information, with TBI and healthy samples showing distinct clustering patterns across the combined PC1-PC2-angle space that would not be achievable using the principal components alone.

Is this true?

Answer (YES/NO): NO